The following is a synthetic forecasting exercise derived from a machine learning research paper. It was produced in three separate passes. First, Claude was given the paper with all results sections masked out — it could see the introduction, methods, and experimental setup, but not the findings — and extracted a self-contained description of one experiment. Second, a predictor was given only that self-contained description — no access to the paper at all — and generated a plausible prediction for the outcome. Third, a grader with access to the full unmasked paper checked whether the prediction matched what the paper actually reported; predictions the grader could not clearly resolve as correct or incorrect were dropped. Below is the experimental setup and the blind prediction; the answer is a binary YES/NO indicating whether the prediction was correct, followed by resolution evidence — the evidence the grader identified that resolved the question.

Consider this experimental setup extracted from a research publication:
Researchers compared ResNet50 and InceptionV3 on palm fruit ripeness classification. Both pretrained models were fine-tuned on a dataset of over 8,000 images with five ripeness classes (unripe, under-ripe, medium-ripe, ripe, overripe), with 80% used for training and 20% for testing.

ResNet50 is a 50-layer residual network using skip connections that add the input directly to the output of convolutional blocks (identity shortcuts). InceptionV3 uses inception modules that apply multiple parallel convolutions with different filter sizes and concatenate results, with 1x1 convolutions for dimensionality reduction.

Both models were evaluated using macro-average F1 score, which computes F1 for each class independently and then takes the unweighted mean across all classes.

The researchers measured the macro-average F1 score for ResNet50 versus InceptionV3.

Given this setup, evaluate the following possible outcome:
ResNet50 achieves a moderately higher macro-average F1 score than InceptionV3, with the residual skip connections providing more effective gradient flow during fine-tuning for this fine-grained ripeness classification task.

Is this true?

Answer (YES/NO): NO